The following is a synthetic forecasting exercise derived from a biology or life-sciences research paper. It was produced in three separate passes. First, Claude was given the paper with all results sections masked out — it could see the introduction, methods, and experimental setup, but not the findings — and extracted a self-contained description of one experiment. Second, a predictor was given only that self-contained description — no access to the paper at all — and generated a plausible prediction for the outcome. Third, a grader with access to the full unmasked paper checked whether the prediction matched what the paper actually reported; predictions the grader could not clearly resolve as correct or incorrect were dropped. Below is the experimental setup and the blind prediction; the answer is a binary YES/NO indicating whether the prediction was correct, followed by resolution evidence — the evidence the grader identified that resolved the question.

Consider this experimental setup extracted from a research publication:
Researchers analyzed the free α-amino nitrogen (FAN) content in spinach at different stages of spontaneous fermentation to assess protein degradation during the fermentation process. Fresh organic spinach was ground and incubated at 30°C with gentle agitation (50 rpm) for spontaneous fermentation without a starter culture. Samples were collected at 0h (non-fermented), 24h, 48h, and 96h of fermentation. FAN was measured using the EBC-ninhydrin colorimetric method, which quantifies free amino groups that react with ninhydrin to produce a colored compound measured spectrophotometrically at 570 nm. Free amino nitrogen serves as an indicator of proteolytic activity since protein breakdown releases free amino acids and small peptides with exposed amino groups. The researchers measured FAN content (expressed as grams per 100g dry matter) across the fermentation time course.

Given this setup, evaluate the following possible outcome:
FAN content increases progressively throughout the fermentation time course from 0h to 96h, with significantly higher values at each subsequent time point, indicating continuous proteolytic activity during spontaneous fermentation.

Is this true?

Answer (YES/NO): NO